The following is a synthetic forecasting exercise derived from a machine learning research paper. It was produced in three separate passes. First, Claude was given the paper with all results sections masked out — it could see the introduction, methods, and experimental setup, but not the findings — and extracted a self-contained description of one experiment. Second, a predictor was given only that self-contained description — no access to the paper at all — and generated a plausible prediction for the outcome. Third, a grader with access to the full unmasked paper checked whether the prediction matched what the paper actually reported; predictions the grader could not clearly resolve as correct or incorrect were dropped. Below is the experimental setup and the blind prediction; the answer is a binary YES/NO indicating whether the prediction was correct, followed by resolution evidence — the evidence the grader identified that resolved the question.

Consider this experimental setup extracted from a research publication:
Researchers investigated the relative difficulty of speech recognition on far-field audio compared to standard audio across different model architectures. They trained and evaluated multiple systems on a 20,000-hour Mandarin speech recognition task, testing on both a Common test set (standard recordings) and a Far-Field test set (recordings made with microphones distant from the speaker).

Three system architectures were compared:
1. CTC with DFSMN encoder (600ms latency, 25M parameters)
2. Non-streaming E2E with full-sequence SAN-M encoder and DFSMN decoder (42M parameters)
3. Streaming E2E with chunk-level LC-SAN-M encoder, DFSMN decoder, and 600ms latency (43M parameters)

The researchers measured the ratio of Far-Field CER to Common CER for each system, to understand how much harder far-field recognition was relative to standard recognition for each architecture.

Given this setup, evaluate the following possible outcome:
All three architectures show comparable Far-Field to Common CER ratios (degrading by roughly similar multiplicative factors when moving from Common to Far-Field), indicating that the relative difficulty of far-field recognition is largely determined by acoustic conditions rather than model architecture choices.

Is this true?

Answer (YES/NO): NO